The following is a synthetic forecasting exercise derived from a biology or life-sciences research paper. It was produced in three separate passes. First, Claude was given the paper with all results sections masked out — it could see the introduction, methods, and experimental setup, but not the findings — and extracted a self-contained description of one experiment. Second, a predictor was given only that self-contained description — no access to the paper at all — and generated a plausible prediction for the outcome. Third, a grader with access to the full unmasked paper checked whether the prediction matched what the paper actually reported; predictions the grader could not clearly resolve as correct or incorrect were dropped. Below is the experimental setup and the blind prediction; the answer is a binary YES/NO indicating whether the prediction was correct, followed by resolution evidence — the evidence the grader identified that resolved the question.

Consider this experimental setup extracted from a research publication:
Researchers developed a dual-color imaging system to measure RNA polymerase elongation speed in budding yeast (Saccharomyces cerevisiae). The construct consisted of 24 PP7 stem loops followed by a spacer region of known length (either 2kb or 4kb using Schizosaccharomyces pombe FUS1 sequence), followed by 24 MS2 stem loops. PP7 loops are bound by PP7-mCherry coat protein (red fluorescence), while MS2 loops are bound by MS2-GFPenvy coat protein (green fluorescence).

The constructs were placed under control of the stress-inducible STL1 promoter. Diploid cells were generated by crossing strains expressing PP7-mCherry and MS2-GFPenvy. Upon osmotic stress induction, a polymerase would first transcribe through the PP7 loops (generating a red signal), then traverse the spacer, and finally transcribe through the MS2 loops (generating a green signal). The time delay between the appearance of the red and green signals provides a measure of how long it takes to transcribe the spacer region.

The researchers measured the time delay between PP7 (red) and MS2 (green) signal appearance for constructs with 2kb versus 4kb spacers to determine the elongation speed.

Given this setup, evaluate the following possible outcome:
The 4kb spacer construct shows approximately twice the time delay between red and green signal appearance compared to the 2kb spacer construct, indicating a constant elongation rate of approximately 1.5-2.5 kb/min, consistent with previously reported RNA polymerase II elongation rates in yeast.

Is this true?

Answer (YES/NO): NO